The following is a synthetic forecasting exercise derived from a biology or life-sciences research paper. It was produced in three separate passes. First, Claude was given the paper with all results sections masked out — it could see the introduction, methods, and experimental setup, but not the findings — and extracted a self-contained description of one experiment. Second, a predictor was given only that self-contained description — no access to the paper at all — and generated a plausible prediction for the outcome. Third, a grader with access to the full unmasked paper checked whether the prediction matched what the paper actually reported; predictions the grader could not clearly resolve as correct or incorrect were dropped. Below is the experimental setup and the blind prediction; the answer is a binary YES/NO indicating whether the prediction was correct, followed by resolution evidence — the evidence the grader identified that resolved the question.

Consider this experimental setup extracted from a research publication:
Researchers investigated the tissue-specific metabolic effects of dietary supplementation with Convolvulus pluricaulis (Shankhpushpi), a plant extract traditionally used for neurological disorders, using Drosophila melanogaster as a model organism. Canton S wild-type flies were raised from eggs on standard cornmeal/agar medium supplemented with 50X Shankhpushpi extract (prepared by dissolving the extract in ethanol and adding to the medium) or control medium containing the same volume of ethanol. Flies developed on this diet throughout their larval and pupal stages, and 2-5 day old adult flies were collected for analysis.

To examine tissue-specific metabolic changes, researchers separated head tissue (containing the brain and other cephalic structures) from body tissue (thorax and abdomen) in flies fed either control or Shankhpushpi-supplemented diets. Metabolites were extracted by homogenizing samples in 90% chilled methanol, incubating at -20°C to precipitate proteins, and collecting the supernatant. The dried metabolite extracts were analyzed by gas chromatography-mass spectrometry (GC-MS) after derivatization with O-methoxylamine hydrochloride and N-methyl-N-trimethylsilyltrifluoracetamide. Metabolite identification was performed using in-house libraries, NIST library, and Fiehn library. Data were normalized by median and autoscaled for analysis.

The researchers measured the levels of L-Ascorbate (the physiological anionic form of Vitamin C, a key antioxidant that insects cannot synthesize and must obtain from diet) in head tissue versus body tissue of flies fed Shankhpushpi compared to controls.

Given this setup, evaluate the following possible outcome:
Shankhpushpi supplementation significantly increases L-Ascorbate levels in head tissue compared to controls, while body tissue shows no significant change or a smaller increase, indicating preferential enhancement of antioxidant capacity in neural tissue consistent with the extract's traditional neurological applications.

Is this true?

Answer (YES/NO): YES